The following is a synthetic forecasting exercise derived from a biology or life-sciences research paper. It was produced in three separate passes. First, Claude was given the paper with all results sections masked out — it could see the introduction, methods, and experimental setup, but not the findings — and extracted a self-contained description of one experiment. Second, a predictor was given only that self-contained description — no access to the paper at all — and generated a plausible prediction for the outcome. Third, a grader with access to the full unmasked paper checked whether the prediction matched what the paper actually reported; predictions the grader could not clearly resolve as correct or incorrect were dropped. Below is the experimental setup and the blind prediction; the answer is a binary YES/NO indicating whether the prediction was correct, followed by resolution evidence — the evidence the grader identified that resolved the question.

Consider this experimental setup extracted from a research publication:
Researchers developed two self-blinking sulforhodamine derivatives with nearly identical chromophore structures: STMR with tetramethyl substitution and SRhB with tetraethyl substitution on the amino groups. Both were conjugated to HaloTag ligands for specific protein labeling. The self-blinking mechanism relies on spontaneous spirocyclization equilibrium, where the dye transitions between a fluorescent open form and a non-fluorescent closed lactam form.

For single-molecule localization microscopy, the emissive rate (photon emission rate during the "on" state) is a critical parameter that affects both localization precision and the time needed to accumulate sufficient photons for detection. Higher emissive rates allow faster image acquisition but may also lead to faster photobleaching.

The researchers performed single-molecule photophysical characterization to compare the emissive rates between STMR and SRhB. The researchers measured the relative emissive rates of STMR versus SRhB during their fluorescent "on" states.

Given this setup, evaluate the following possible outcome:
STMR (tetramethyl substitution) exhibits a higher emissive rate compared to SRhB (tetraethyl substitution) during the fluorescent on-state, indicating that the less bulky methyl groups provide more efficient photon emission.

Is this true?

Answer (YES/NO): YES